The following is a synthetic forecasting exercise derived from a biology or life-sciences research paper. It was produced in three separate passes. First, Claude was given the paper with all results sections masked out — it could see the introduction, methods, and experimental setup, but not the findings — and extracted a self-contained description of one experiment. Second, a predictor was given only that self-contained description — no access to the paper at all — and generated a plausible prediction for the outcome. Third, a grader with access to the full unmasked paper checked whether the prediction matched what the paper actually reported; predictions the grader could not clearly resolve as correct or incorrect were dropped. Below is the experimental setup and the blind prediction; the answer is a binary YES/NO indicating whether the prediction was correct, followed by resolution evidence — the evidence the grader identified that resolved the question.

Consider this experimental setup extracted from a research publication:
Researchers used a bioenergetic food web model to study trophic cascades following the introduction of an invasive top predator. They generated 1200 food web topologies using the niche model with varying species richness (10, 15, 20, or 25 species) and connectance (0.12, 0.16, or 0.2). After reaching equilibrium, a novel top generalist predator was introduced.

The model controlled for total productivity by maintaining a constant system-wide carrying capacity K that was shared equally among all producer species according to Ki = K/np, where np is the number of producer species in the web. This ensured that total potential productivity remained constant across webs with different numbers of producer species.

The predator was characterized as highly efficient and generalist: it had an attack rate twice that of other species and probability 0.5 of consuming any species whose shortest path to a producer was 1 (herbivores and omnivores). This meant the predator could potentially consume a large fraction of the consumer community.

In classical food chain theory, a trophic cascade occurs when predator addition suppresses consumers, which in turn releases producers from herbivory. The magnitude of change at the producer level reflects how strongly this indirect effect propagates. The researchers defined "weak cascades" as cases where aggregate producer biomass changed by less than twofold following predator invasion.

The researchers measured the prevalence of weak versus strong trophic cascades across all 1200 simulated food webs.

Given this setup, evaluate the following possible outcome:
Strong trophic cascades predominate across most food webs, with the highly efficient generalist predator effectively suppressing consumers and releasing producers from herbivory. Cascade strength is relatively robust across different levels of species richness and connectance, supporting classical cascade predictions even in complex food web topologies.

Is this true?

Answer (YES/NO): NO